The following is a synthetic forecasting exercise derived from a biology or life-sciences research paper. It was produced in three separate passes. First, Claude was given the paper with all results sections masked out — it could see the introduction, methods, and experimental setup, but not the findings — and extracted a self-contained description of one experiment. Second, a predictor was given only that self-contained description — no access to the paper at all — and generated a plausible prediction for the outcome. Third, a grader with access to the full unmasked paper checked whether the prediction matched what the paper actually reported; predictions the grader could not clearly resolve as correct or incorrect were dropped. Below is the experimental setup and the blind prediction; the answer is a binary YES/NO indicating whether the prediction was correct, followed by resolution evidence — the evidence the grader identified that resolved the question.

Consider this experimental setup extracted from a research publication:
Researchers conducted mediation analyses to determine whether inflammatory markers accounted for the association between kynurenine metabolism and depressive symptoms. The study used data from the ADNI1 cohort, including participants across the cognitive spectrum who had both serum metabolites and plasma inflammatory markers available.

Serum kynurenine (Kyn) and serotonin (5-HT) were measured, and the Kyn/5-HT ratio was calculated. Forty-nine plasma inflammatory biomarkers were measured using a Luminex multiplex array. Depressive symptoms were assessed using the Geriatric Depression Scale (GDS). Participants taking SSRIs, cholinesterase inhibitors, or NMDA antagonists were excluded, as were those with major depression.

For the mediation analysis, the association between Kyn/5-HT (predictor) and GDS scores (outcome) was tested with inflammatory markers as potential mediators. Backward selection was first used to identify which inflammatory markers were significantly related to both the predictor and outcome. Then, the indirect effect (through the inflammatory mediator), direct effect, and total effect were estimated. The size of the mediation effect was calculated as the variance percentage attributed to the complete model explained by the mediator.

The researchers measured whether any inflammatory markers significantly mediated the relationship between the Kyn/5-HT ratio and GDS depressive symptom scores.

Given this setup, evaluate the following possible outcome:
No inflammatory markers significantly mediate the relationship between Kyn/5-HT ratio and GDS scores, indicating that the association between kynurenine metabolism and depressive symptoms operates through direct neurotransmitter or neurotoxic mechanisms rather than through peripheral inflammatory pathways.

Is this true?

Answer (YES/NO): NO